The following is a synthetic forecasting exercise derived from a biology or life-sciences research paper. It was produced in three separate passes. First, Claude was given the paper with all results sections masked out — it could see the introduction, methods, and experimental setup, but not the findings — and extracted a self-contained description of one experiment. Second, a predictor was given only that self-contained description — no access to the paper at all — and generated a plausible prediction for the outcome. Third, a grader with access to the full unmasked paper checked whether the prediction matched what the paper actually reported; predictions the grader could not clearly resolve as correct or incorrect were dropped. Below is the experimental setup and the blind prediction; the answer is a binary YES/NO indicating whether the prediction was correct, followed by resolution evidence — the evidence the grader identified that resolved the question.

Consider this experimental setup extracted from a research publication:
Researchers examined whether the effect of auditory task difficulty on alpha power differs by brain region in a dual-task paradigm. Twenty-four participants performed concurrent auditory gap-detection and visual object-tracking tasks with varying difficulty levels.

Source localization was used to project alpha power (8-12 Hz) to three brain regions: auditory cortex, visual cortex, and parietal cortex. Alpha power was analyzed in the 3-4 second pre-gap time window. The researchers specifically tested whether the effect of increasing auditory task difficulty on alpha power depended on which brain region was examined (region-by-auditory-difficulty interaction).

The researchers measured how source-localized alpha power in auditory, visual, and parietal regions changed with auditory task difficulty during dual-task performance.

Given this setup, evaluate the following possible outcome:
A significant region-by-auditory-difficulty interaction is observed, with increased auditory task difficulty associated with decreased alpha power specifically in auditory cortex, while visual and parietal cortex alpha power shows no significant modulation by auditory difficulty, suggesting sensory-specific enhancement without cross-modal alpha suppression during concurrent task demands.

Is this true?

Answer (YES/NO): NO